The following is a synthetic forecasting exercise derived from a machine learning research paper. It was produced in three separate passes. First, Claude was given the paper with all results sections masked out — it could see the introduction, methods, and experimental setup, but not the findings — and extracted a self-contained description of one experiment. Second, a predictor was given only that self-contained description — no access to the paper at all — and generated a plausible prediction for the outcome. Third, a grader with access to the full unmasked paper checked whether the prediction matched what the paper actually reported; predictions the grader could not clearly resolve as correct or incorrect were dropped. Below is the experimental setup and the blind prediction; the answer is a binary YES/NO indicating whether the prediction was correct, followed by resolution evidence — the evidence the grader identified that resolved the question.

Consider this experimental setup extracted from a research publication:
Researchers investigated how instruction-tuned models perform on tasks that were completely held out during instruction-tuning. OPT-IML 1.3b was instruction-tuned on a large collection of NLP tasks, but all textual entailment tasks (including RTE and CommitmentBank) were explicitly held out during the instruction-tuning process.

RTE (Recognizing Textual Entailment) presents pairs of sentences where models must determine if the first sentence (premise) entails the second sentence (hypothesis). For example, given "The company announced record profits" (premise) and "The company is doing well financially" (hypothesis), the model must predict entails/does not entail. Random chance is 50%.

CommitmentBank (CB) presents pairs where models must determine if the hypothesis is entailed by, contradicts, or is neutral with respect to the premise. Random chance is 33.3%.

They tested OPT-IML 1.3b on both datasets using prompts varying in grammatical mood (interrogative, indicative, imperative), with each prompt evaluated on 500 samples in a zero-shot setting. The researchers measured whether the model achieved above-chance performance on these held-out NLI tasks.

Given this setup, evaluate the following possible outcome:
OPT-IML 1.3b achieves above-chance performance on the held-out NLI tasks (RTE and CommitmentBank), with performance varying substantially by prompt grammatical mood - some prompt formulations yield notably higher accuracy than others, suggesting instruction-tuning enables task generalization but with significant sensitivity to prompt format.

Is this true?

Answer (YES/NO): YES